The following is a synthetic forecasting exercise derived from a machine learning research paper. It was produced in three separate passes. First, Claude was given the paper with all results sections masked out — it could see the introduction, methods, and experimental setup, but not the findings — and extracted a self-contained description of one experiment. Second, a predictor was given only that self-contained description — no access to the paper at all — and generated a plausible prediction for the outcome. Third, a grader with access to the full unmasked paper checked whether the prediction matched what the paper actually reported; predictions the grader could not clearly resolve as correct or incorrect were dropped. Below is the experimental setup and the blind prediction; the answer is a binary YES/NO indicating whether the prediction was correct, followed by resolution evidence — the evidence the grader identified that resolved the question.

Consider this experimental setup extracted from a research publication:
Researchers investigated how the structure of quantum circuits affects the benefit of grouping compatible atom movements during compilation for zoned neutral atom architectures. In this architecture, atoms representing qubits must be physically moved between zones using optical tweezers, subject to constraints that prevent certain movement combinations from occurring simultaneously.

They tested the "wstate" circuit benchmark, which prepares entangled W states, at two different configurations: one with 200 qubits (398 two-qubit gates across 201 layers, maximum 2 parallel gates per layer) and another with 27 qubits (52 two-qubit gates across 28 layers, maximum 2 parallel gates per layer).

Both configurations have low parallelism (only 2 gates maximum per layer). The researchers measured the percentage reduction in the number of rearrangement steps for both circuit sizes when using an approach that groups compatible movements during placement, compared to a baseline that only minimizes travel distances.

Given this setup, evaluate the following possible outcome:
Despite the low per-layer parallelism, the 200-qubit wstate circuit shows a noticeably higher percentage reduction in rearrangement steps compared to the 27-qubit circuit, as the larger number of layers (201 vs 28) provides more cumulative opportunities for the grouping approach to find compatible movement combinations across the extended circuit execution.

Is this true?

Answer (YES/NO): YES